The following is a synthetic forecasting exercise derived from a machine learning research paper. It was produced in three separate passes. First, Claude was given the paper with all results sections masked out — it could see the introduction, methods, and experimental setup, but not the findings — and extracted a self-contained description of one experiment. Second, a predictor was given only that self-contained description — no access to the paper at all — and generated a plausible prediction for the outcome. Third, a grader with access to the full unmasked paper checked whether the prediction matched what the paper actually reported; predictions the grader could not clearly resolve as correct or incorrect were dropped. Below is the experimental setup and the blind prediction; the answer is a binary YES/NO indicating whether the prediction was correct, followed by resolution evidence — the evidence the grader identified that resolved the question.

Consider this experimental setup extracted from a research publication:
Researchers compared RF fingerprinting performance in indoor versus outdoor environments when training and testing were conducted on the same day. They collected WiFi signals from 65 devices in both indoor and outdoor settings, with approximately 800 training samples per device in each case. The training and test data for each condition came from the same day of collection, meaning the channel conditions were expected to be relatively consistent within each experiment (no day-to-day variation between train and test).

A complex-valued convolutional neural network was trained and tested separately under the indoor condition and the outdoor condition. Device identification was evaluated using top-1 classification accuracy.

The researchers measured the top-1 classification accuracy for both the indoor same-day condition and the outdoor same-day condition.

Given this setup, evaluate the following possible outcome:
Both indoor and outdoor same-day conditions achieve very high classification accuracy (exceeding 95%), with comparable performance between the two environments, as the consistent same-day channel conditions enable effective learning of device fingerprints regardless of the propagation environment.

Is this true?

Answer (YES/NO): NO